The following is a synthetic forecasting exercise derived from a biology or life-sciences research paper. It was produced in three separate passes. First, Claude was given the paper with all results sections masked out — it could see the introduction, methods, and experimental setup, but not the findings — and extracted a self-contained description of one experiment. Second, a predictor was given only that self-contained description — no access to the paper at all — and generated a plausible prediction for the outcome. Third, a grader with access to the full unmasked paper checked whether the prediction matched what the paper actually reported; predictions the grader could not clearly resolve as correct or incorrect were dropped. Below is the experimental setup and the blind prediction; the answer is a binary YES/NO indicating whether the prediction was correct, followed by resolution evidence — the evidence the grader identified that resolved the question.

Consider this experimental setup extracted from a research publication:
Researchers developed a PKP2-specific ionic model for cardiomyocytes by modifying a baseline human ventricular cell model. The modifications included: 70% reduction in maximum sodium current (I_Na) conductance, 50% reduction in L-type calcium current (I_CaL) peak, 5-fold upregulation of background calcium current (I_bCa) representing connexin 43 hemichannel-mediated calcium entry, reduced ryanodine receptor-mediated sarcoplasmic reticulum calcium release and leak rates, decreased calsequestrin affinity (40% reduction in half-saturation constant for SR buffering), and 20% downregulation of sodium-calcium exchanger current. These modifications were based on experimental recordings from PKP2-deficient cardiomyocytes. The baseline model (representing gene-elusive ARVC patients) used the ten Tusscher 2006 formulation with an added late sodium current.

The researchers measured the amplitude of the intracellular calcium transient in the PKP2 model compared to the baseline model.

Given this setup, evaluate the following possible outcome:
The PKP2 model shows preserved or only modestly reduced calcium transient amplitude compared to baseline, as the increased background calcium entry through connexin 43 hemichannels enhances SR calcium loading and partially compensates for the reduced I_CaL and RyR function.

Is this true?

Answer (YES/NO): NO